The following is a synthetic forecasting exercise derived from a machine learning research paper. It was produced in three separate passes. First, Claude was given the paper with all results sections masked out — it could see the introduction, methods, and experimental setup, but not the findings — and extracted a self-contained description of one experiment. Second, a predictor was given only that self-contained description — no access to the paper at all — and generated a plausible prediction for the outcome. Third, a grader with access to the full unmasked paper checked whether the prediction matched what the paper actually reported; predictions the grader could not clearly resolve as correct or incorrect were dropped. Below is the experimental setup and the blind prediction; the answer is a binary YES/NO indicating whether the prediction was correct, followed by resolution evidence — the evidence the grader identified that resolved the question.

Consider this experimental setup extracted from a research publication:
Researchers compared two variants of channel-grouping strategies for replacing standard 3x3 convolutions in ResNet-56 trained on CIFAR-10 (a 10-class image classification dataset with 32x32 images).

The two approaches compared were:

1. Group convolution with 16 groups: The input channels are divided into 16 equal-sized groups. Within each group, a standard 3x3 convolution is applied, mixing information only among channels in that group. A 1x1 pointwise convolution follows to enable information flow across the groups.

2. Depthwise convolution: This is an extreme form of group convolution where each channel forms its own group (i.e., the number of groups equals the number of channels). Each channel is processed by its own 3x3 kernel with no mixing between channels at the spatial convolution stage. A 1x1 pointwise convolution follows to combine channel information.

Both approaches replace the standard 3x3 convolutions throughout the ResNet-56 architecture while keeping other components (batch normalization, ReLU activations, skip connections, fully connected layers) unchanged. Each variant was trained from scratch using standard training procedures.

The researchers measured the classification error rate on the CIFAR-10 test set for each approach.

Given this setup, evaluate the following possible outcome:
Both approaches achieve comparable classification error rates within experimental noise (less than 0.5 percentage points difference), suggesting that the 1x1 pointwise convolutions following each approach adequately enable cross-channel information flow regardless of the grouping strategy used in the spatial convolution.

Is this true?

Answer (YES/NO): NO